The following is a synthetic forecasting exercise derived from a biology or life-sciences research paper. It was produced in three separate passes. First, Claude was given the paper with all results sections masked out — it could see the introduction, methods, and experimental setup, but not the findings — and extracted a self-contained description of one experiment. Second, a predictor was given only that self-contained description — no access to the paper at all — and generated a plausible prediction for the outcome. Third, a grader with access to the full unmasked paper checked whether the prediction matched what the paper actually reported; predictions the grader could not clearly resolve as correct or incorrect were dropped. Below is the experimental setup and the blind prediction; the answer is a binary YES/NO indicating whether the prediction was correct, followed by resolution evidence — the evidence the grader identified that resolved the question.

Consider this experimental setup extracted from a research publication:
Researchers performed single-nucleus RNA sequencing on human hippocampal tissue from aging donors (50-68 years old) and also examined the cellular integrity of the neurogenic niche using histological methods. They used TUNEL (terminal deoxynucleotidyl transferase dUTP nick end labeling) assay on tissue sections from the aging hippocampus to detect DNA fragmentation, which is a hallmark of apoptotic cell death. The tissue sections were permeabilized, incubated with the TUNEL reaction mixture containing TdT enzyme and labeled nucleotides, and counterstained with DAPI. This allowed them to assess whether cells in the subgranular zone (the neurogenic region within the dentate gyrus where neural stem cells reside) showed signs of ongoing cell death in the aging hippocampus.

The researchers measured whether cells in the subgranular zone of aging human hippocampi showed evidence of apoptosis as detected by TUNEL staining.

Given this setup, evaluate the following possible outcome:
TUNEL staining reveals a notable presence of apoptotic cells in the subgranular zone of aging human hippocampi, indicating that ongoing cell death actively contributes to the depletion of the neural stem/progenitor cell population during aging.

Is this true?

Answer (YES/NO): NO